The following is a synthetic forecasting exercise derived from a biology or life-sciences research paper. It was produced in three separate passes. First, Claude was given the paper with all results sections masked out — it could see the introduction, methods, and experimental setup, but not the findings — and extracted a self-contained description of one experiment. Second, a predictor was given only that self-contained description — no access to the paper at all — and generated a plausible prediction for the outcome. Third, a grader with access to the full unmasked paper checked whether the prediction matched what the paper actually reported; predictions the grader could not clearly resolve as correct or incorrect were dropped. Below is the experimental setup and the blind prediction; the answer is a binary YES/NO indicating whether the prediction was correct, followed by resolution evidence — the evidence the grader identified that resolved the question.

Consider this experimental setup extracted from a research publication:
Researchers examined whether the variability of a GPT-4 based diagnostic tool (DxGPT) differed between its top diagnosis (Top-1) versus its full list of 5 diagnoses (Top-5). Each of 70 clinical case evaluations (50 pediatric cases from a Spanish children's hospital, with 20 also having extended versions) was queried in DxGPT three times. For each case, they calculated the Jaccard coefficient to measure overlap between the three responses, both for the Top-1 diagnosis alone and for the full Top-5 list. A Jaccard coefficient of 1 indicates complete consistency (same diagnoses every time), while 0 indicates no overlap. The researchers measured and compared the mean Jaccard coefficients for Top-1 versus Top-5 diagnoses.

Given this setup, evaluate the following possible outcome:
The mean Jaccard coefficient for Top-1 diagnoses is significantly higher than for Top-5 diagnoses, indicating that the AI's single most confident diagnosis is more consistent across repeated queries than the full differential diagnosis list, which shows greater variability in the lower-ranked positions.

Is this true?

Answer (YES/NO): YES